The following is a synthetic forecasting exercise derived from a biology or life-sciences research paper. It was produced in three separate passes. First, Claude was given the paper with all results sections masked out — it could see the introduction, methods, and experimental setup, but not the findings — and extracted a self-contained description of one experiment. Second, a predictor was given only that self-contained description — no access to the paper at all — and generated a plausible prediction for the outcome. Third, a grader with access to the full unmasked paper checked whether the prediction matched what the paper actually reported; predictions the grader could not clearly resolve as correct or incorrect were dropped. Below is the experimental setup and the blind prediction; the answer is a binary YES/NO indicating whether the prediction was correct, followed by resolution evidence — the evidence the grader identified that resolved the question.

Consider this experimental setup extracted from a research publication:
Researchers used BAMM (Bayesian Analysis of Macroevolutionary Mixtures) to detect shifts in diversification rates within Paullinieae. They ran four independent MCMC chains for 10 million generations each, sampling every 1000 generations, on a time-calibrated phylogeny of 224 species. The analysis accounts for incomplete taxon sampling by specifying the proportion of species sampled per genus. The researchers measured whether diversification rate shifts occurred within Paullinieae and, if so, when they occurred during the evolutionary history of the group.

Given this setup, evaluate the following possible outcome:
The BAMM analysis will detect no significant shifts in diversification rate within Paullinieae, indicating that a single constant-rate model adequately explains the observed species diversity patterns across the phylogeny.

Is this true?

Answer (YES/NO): NO